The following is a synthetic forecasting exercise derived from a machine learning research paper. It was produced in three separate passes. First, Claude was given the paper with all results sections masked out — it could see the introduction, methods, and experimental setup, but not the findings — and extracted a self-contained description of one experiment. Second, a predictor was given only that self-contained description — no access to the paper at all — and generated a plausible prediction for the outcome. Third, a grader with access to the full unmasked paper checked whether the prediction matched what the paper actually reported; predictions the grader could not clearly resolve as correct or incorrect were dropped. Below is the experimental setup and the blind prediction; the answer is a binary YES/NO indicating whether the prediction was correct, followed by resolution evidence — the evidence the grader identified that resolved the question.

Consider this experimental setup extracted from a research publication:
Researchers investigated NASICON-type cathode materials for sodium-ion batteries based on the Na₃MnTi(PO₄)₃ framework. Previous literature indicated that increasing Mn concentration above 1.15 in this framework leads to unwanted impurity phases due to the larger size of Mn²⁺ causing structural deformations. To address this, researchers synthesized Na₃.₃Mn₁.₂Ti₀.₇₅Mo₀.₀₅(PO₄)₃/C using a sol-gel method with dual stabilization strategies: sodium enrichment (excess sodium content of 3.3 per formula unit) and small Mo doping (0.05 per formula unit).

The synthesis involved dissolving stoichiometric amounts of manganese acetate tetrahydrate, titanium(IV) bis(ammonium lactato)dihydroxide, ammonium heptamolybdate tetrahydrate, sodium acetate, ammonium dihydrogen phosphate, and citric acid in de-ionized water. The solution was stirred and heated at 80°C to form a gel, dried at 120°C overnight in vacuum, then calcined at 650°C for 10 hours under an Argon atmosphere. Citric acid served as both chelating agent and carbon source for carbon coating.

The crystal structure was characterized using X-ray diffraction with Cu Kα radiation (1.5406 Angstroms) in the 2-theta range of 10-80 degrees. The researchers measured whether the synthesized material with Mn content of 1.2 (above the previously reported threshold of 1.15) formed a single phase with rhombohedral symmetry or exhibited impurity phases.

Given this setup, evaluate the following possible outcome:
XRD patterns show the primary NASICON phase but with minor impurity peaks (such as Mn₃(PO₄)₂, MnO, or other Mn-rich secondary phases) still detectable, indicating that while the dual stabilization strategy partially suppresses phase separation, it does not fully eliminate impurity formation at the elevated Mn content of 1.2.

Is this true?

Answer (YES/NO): NO